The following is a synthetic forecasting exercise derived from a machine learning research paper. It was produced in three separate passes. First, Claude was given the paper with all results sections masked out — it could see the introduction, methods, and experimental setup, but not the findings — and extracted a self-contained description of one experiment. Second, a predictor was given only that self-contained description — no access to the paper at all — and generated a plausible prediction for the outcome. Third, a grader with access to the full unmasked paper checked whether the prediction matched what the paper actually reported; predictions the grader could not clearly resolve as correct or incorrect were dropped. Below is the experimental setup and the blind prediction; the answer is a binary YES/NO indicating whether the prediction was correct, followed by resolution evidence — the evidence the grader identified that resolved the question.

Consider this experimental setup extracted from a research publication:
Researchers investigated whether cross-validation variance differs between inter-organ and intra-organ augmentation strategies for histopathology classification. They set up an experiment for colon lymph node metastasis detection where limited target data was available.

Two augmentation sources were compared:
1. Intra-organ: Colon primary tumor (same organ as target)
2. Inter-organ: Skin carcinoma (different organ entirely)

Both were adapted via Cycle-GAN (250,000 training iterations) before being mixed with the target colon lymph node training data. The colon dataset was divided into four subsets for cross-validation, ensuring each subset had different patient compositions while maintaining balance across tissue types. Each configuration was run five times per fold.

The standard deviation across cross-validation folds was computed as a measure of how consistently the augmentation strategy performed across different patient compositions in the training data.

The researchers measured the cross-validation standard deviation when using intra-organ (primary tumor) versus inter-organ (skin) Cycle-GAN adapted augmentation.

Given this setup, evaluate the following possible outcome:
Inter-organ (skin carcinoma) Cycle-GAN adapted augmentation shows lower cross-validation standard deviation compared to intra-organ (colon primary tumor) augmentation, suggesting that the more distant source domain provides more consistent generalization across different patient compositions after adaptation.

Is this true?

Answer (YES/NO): NO